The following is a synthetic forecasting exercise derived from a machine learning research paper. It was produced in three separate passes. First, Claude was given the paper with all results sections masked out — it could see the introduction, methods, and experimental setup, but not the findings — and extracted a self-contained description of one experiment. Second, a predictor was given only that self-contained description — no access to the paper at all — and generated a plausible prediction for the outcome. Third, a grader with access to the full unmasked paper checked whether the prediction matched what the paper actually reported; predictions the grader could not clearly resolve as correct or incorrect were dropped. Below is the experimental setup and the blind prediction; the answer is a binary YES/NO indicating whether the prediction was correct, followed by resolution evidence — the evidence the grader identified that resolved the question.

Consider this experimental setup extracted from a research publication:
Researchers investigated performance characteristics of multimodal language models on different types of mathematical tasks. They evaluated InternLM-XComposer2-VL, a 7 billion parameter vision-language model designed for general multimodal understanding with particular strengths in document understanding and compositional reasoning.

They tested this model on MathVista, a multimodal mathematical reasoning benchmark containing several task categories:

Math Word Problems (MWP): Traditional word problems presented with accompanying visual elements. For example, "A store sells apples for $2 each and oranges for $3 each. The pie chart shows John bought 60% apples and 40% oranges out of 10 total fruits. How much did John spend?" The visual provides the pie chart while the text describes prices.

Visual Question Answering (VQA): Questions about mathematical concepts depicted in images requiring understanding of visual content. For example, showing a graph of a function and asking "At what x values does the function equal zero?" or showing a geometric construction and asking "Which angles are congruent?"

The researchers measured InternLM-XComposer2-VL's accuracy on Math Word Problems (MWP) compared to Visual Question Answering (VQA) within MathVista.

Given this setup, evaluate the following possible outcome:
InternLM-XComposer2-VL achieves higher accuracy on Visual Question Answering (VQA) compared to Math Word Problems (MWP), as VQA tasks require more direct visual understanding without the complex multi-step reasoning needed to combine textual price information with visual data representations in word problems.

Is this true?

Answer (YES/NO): NO